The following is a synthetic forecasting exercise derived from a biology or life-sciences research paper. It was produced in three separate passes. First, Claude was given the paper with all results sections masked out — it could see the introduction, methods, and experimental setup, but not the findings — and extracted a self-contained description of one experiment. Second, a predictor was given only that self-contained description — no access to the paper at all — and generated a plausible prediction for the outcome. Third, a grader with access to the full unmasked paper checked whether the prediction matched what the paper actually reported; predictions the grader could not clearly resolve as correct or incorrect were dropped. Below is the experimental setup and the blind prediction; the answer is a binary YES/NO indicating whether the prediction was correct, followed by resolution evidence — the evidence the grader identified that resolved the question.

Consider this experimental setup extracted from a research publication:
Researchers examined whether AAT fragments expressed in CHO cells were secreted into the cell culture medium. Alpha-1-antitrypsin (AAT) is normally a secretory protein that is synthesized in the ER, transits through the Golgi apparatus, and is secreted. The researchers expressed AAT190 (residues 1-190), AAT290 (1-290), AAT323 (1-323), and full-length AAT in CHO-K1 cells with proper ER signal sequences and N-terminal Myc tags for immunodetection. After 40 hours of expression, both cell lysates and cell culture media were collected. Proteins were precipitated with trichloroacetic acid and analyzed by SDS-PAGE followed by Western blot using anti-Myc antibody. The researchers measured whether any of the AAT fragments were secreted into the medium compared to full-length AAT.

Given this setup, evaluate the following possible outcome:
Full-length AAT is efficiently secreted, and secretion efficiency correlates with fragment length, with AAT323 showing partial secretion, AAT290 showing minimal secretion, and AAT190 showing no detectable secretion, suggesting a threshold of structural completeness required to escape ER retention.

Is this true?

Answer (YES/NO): NO